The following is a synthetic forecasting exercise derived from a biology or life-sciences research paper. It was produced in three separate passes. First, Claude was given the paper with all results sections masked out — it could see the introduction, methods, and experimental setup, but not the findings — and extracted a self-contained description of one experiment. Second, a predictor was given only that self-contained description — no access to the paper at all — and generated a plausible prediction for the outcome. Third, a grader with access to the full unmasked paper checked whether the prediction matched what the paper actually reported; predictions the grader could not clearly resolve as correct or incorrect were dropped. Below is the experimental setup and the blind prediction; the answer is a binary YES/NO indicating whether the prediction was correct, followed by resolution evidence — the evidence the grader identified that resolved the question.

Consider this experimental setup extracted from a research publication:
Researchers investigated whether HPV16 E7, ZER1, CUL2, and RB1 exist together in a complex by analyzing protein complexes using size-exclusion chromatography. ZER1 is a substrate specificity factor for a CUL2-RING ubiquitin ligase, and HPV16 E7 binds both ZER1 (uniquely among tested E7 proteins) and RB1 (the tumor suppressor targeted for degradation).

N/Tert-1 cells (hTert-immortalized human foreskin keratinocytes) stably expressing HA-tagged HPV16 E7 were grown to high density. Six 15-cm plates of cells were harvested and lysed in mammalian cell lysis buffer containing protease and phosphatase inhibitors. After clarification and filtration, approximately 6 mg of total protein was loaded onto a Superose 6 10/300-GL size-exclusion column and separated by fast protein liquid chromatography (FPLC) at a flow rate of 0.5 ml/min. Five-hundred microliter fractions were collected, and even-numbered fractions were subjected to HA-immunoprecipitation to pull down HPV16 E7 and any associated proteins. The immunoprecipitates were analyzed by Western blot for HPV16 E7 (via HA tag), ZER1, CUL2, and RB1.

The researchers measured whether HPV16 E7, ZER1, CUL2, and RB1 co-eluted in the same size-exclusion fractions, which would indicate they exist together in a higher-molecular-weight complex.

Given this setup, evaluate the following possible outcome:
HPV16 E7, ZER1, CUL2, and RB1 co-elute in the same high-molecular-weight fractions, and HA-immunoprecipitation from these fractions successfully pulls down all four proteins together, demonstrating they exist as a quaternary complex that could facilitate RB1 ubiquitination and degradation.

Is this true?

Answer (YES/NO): NO